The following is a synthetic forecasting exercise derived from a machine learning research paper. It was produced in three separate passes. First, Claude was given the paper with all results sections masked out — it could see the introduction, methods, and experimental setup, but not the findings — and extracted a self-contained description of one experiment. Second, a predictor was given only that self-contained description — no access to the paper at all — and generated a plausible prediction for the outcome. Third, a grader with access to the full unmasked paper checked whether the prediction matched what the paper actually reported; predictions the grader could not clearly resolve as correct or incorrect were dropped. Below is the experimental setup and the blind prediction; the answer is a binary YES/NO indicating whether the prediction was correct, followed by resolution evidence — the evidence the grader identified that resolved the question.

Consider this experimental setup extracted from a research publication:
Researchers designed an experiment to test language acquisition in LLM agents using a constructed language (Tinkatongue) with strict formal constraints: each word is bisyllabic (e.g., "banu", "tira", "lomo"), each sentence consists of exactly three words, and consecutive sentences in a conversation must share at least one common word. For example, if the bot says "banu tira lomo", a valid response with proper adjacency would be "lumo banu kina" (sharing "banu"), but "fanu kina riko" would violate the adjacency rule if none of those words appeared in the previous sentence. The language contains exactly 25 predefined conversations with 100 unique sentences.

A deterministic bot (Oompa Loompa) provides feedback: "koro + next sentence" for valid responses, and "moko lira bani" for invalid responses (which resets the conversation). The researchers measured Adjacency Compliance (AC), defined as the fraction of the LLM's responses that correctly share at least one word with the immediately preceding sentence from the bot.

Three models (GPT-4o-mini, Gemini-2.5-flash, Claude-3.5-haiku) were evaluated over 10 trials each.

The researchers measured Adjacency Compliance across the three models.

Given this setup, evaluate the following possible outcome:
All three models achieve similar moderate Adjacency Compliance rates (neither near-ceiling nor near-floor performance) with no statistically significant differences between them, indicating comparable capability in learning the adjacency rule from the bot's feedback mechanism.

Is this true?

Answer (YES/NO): NO